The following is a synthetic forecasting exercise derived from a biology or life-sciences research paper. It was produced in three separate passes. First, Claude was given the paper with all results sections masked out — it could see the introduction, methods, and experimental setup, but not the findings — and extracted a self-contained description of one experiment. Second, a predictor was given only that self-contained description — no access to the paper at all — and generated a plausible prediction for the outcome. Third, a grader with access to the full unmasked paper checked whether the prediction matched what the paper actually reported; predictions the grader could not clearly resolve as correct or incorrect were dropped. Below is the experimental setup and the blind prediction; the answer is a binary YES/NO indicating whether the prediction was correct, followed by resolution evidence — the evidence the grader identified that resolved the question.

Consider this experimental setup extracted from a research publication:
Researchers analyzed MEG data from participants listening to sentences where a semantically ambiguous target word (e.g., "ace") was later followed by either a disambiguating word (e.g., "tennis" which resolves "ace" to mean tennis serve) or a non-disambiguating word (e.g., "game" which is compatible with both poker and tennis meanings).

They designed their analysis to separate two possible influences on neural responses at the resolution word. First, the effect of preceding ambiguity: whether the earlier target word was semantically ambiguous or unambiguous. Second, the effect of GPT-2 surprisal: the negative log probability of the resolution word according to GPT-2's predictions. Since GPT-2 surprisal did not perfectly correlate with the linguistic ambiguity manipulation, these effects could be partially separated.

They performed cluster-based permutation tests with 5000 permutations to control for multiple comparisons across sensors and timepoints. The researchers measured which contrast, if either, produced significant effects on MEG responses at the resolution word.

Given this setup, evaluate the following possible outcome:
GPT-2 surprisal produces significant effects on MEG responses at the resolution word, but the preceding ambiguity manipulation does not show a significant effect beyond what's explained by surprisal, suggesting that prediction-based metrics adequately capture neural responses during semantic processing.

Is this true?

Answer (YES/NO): NO